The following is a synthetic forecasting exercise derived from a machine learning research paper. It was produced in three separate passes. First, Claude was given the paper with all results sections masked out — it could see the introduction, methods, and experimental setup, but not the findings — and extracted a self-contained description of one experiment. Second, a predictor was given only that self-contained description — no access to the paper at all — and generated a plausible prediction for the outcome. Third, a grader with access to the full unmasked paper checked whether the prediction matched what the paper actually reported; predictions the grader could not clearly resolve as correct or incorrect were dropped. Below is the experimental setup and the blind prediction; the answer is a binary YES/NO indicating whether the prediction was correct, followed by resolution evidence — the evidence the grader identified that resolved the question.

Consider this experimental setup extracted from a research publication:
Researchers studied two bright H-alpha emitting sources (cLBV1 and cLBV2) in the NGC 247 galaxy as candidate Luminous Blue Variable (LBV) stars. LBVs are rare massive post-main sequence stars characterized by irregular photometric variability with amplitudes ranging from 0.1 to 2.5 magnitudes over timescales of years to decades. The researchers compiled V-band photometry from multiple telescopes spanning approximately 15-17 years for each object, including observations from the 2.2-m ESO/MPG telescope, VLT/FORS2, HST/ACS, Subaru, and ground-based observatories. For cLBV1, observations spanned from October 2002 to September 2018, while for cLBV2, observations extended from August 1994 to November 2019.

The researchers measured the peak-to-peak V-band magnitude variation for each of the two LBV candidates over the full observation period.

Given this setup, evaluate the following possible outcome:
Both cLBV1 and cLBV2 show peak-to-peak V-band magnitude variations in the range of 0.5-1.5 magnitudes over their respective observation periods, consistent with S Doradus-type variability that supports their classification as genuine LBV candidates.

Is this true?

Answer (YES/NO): NO